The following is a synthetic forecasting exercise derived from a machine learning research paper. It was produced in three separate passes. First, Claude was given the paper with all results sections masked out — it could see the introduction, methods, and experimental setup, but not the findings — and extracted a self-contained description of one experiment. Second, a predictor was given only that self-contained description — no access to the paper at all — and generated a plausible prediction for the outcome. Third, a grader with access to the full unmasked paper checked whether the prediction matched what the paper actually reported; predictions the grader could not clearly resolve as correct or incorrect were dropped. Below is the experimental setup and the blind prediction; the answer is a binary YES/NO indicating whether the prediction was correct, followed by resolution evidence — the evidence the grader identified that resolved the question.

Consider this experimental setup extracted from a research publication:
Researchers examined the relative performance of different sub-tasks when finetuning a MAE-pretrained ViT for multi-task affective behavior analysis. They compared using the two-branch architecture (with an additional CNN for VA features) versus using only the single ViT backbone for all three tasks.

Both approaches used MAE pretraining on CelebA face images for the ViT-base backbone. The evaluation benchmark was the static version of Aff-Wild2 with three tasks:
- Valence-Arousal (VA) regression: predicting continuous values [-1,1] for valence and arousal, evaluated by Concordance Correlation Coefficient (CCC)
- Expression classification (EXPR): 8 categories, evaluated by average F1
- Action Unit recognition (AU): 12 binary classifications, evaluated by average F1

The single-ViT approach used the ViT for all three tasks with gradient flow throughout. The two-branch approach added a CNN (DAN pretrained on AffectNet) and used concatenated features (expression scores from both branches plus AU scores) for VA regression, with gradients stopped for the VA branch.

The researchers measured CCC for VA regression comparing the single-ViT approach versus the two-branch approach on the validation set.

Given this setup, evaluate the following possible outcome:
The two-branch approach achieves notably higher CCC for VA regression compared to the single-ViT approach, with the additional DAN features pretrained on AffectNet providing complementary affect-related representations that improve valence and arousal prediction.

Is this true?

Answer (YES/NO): YES